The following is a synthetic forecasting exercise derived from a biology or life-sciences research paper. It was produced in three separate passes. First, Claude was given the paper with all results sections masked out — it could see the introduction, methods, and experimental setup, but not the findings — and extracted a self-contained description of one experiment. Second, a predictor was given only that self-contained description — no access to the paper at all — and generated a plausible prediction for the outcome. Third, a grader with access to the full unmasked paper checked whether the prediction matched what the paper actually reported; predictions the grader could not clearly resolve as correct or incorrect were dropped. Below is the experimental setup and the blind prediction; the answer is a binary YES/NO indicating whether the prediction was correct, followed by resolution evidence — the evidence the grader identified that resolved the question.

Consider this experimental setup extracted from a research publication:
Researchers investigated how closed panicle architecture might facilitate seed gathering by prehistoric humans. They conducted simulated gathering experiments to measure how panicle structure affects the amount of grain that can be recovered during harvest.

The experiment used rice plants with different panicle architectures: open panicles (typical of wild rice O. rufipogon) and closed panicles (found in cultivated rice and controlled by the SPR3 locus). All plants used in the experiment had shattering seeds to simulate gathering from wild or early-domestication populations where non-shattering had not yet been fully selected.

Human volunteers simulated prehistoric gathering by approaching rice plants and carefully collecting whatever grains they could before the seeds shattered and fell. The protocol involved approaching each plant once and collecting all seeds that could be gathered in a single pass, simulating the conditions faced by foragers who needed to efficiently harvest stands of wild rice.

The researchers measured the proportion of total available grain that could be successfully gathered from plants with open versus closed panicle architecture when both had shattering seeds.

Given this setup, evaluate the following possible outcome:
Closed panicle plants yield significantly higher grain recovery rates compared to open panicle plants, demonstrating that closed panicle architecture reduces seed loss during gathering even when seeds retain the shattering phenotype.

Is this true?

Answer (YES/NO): NO